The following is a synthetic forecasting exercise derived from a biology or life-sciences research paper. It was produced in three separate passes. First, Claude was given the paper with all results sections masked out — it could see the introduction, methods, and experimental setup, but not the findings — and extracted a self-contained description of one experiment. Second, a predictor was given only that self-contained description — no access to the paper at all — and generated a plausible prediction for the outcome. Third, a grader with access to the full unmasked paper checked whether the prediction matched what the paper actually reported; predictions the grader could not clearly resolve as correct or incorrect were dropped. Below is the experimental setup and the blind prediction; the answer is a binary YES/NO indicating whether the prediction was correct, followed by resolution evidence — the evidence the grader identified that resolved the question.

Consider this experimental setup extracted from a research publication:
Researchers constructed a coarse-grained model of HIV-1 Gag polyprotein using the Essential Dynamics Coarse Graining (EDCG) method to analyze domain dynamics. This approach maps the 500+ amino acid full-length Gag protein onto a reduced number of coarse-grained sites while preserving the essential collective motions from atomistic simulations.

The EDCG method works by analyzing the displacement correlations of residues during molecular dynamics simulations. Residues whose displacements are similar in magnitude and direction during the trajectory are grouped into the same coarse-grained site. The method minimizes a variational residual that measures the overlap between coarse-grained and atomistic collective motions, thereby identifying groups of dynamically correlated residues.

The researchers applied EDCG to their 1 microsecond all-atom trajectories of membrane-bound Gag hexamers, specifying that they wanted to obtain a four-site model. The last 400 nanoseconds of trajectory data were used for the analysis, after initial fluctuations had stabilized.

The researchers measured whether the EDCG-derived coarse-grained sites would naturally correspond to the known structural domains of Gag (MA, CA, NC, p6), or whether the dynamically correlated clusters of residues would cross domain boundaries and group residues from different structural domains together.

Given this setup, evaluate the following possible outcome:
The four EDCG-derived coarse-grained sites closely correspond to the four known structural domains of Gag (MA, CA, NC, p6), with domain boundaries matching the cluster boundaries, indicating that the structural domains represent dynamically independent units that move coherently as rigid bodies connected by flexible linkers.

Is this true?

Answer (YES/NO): YES